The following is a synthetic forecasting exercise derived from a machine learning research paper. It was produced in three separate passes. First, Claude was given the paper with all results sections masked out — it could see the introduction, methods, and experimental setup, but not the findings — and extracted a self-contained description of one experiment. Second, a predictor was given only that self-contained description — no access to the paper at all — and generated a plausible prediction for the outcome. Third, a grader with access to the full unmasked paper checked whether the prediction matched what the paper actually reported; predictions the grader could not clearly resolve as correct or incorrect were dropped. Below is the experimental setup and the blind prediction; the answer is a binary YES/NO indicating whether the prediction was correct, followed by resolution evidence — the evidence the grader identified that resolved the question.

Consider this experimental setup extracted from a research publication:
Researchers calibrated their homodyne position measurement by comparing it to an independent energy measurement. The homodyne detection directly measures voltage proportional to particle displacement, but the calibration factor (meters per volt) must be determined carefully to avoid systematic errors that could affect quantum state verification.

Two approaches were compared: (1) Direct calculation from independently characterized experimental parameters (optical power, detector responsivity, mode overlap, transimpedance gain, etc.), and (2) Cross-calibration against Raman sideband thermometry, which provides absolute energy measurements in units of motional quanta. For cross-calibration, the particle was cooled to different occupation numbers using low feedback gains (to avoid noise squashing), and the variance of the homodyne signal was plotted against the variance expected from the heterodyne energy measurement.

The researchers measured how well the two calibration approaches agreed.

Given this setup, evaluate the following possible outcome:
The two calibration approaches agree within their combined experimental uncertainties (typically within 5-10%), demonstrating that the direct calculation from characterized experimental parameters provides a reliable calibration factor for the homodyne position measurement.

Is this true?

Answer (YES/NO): YES